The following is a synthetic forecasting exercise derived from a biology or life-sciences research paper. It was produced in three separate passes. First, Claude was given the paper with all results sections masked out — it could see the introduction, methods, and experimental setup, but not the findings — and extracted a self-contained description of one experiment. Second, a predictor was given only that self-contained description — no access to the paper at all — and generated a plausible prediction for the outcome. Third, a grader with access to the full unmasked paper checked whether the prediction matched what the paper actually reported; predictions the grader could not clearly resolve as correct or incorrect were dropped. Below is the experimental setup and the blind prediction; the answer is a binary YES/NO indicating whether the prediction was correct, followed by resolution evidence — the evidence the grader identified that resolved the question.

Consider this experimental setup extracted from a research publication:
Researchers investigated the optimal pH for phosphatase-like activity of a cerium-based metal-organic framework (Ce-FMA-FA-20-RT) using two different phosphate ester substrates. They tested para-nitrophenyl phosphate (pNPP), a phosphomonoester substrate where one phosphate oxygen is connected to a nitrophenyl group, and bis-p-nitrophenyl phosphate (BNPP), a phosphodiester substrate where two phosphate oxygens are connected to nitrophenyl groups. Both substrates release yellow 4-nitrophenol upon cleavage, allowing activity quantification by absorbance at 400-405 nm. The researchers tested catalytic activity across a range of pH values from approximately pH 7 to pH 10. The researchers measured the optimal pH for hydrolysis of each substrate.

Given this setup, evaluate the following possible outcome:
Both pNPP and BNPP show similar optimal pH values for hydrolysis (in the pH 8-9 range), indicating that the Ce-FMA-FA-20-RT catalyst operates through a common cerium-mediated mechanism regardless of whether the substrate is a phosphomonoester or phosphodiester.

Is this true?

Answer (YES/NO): NO